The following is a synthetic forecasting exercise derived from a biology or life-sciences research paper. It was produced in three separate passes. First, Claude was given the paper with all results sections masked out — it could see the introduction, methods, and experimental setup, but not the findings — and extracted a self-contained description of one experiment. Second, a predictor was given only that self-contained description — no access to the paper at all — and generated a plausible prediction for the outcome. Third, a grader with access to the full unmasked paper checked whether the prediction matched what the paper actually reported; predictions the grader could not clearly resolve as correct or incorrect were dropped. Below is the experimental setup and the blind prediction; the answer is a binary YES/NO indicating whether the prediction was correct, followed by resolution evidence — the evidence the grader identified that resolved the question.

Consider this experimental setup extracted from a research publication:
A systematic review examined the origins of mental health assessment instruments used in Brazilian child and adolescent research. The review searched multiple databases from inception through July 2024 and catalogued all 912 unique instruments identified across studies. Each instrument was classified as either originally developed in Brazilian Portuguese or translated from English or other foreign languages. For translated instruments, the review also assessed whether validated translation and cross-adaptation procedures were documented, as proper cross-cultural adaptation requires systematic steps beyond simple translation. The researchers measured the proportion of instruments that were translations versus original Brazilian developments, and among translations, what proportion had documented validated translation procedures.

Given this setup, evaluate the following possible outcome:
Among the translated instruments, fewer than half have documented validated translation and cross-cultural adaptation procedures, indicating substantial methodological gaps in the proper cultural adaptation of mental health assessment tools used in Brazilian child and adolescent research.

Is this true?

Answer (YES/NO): YES